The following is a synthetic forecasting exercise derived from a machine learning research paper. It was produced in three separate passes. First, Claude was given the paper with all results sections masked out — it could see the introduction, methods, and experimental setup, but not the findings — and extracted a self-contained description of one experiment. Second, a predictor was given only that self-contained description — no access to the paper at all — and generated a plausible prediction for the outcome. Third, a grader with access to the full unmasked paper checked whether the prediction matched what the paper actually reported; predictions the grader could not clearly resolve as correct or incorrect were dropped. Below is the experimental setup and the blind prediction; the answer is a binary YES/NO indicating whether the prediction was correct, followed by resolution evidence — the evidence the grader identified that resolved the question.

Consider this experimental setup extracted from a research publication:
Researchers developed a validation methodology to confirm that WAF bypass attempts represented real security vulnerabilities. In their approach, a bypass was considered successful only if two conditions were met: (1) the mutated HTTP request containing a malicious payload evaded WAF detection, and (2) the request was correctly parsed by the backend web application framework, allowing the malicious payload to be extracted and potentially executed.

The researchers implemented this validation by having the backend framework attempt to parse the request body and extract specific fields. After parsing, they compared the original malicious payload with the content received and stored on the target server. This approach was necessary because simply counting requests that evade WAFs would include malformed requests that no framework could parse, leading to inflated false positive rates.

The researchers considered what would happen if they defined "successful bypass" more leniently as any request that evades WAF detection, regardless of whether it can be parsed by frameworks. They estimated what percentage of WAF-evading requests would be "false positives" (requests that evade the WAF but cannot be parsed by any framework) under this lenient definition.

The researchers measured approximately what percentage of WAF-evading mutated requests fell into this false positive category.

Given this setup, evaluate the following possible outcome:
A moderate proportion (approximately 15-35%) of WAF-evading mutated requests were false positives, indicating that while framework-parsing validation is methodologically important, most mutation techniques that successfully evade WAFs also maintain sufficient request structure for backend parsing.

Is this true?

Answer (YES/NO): NO